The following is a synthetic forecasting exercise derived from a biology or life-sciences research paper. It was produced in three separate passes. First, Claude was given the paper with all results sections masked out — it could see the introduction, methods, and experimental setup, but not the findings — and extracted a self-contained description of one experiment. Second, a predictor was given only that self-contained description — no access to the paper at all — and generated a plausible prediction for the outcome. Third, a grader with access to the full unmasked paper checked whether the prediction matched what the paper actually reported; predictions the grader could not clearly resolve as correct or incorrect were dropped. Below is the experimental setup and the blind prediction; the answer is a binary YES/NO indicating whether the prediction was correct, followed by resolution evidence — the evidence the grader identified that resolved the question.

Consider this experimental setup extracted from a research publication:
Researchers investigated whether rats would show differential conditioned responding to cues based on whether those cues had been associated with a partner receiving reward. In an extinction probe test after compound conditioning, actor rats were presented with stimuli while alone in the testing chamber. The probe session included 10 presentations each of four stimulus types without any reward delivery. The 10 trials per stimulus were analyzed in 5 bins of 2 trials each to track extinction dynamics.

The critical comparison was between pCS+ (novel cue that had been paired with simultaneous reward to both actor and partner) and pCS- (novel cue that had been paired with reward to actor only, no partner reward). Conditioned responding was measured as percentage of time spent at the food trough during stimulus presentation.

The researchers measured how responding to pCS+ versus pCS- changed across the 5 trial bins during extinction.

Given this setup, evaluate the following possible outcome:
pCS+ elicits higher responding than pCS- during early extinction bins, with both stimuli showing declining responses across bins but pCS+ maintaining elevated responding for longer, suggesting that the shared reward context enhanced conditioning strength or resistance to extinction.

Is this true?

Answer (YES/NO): YES